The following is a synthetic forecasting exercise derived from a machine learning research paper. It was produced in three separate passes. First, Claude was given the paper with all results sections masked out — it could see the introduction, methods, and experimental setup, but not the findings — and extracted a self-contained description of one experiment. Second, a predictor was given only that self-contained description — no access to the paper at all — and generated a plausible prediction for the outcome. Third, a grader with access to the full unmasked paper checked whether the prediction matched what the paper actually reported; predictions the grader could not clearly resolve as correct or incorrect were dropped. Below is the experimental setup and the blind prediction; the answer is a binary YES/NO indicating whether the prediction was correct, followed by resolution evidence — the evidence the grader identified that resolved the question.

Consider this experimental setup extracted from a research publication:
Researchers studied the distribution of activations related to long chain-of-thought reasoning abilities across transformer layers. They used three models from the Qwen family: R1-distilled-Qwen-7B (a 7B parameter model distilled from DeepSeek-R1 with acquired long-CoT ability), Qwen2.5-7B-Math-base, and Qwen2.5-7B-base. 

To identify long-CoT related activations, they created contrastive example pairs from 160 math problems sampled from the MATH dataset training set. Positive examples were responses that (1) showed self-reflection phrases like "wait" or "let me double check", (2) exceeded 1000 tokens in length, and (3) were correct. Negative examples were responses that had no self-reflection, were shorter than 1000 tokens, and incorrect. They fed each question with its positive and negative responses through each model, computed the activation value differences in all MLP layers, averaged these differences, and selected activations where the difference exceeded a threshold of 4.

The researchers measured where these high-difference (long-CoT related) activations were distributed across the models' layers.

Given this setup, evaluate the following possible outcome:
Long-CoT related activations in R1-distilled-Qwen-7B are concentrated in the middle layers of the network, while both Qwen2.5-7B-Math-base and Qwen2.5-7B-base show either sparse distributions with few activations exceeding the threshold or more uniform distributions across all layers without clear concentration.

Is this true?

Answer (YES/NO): NO